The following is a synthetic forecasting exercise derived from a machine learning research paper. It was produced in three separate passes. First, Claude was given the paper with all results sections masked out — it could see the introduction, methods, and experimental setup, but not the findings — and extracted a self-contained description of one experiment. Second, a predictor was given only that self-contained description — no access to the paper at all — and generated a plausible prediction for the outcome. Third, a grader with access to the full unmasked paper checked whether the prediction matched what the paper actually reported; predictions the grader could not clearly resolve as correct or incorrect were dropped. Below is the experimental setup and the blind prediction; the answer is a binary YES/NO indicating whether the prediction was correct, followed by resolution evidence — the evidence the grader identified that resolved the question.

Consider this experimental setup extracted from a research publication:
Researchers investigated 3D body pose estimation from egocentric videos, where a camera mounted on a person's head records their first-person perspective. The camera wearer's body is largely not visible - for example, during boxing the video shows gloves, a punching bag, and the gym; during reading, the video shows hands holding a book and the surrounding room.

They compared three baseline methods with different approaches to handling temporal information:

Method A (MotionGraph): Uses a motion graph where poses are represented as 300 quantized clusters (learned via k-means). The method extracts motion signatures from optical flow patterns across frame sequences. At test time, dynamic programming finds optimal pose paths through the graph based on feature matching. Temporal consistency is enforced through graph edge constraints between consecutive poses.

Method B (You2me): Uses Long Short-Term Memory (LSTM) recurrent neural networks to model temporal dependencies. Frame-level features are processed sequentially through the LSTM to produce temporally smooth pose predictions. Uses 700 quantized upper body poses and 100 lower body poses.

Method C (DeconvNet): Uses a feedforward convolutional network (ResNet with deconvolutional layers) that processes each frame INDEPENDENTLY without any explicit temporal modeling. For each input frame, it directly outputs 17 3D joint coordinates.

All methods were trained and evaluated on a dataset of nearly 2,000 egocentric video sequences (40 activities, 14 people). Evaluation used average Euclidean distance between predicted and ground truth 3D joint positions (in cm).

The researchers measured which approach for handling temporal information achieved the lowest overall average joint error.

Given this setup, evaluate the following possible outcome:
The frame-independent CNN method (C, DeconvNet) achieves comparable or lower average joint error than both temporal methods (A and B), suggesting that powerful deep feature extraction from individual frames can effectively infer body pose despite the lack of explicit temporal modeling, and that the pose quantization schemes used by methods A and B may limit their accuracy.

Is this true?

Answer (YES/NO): YES